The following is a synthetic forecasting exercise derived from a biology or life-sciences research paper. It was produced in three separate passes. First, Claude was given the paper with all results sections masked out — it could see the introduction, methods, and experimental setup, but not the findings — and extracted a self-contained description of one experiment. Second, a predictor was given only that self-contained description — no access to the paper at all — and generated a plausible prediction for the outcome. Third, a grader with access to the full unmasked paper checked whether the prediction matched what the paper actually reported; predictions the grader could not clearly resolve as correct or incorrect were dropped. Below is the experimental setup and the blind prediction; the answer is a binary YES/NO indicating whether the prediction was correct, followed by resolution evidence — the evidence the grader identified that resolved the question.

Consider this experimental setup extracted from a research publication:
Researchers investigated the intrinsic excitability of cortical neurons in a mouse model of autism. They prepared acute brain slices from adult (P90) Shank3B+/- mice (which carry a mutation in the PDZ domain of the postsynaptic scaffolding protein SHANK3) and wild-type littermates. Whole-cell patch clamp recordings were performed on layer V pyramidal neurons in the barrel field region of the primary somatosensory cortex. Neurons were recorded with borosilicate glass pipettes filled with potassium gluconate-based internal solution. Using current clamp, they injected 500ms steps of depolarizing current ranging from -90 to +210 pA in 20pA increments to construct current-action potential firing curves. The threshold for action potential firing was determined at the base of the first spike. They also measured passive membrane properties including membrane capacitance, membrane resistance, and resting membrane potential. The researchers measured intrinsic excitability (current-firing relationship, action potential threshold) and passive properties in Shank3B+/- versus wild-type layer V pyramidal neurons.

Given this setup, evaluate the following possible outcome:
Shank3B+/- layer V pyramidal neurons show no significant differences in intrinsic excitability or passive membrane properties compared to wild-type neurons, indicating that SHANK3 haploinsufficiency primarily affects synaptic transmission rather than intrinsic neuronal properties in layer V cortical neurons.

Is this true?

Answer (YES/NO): NO